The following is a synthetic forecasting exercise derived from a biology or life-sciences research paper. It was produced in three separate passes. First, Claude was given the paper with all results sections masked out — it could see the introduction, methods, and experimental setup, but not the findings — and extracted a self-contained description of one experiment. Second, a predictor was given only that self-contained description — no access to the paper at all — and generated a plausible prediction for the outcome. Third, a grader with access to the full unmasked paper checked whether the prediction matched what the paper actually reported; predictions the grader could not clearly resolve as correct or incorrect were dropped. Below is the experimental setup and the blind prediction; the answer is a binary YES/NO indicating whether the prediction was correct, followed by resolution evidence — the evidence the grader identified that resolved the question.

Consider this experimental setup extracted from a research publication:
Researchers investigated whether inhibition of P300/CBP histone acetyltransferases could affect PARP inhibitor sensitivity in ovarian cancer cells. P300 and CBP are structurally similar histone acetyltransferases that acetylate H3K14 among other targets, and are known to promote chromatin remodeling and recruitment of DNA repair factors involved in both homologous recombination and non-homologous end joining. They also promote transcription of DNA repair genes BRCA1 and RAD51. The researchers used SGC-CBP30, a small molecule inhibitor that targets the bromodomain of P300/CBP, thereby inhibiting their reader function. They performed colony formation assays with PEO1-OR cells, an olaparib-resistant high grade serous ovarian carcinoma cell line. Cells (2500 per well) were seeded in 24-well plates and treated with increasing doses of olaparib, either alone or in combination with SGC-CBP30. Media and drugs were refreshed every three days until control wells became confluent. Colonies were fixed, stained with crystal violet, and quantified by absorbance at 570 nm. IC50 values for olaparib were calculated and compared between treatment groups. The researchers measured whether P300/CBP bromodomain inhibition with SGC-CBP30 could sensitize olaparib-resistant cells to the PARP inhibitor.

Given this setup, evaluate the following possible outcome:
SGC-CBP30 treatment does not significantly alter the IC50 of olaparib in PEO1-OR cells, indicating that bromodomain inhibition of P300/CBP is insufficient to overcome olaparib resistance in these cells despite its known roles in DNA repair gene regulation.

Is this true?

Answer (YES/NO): YES